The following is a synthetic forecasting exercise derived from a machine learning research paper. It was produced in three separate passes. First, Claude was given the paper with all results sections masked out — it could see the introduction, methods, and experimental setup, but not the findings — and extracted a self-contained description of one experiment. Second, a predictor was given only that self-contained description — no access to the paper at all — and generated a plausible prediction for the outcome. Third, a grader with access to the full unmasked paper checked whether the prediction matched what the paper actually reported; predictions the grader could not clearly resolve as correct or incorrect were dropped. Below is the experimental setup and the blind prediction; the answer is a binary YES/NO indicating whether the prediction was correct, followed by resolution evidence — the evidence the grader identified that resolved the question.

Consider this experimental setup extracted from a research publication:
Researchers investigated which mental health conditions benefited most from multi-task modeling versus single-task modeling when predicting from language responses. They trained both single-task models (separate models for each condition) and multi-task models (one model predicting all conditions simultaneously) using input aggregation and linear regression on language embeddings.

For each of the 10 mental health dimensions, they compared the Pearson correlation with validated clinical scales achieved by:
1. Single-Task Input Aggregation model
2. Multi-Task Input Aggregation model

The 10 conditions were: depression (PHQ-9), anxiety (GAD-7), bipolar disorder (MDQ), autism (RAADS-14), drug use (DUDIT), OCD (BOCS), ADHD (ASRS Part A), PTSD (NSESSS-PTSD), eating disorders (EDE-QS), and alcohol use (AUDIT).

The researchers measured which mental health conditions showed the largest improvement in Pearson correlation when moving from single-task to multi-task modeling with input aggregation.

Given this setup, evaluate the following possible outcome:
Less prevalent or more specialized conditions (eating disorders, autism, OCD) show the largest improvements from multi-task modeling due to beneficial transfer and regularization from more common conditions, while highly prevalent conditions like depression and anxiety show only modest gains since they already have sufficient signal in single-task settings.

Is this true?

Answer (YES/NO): NO